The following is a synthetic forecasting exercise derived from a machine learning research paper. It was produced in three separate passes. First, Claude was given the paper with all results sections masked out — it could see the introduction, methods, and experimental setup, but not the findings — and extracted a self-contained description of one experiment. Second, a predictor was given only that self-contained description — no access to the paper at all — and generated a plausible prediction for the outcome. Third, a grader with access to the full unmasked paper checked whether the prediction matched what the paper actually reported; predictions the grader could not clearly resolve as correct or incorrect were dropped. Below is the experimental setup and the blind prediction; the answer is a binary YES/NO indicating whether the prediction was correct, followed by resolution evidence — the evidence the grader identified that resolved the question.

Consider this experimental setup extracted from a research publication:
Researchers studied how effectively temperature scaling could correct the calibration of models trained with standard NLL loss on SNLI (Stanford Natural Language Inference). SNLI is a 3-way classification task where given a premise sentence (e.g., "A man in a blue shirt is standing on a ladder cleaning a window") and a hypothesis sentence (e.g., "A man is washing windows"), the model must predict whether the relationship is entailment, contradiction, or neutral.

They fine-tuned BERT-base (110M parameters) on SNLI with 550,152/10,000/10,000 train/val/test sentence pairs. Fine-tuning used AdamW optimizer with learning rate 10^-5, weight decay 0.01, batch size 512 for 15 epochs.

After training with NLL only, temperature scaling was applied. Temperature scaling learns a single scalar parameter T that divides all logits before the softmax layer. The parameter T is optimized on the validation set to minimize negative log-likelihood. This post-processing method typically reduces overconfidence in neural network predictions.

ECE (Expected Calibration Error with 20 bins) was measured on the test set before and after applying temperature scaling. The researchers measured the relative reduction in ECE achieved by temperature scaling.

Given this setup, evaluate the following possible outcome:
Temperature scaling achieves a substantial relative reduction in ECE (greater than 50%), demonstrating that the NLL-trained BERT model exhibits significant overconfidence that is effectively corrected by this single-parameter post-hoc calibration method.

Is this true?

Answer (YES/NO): YES